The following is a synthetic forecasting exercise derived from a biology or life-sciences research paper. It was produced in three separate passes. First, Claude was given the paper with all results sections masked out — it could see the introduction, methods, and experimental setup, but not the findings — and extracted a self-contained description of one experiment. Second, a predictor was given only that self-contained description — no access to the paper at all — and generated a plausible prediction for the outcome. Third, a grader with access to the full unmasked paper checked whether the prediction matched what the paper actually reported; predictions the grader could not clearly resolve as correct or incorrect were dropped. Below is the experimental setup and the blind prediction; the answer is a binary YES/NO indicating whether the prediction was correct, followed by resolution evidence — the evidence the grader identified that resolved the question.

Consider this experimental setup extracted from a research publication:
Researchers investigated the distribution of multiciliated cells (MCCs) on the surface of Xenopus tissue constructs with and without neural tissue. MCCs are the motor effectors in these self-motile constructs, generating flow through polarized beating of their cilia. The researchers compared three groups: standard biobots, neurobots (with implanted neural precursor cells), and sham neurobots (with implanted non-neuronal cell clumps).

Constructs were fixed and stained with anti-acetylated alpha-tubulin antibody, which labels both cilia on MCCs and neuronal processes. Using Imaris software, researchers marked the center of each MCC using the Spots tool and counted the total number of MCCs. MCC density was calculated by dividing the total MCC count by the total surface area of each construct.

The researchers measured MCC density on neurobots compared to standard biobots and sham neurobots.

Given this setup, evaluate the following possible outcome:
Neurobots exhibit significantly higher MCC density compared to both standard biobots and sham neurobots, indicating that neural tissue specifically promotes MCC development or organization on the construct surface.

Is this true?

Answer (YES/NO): NO